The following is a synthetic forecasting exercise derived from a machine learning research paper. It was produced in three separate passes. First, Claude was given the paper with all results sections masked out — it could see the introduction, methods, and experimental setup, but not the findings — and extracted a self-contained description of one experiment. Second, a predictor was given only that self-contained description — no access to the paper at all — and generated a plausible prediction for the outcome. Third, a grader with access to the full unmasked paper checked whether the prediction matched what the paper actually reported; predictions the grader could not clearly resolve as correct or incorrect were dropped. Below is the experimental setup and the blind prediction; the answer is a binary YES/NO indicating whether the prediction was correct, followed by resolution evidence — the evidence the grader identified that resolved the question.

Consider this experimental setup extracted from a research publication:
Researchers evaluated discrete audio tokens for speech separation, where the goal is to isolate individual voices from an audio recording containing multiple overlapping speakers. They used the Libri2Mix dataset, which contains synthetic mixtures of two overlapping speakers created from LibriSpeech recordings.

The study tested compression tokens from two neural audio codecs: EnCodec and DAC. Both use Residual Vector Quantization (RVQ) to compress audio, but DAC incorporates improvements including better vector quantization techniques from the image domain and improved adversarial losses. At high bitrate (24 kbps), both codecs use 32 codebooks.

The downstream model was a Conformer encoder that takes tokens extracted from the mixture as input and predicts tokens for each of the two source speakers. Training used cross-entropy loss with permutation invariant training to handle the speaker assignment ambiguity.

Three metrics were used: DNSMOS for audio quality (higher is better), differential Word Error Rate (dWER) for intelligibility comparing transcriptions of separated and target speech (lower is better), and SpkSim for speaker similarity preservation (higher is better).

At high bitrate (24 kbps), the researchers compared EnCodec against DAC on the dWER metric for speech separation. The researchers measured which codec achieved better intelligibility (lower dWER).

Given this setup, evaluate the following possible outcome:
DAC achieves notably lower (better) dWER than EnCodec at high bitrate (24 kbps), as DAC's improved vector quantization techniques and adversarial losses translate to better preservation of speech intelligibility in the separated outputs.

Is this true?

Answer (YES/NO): NO